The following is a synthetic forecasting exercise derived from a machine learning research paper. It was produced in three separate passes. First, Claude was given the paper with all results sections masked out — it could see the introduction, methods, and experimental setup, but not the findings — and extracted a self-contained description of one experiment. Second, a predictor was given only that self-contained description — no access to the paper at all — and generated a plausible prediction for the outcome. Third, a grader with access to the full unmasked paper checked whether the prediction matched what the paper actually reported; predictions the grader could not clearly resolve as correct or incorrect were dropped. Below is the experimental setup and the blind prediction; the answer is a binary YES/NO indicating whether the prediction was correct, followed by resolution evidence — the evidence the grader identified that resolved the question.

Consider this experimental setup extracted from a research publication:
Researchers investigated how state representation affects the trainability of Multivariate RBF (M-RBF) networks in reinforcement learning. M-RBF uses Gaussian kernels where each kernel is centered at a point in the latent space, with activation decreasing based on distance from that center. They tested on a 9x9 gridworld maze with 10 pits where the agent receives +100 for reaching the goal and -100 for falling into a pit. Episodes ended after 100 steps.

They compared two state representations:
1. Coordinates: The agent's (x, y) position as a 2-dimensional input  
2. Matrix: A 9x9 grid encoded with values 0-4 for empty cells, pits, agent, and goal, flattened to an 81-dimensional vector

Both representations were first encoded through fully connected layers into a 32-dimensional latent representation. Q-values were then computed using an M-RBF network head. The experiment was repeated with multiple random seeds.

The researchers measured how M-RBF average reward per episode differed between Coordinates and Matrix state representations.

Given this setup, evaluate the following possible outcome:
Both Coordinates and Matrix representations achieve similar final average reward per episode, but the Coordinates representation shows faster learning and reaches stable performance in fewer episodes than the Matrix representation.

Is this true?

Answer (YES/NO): NO